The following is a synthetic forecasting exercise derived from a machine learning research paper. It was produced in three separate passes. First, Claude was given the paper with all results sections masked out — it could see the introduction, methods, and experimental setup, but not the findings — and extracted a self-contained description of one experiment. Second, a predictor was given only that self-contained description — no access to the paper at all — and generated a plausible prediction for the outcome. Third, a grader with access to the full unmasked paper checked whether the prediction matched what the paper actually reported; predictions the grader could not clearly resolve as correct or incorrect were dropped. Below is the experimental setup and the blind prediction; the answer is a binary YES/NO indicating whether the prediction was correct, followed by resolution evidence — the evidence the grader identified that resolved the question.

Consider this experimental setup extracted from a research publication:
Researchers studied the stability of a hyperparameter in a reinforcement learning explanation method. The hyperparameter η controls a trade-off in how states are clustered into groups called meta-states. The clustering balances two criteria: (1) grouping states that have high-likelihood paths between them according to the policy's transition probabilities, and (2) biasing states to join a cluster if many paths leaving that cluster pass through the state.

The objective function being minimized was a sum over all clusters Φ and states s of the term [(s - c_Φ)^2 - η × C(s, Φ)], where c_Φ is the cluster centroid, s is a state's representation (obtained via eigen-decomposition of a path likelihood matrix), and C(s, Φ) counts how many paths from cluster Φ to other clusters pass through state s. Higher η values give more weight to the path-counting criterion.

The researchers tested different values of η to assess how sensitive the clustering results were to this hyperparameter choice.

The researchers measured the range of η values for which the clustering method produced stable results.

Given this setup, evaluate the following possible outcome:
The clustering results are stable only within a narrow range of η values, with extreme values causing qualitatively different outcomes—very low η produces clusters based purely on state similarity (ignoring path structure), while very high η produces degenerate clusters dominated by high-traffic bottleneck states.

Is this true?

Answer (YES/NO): NO